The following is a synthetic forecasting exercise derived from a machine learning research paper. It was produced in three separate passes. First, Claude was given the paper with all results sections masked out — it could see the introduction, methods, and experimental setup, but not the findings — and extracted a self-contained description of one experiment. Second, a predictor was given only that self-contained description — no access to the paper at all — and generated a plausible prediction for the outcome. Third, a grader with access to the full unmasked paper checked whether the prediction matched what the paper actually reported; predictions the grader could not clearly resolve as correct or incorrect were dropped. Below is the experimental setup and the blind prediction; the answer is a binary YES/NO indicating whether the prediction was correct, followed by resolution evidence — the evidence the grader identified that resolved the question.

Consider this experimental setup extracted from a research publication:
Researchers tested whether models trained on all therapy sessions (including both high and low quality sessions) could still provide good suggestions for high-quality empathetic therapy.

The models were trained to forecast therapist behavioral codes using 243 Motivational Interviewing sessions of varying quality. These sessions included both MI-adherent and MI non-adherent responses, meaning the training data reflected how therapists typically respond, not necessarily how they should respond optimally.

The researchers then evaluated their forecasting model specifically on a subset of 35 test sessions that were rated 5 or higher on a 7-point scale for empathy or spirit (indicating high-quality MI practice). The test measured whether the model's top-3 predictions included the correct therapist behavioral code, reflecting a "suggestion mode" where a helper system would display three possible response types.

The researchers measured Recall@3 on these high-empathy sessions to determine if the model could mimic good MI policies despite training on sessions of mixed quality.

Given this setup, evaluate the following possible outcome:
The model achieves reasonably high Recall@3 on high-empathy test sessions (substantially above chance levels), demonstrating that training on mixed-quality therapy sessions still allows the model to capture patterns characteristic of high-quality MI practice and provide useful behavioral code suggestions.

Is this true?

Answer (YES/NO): YES